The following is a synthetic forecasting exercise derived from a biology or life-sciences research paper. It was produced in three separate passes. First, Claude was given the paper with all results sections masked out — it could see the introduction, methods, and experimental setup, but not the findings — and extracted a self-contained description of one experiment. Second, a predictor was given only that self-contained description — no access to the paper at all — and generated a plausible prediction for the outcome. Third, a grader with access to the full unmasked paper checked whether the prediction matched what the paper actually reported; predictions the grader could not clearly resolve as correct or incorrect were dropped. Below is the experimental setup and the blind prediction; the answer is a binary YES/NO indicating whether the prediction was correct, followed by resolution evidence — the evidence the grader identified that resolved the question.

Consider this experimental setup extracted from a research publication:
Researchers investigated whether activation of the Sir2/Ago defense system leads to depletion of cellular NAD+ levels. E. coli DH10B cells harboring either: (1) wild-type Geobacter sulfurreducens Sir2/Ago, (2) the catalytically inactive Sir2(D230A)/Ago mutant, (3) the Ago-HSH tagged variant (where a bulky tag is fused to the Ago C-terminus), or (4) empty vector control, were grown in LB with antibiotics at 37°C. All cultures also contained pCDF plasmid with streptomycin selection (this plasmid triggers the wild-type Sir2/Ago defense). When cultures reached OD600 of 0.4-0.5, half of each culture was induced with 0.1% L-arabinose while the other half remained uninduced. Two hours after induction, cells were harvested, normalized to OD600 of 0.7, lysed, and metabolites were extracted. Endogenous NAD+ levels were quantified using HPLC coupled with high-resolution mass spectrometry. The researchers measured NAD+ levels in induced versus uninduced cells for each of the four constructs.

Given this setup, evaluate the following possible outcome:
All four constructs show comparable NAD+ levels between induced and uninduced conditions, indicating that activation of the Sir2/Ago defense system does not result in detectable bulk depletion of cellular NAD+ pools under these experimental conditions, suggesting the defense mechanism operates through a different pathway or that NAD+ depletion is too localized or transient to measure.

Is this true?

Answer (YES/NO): NO